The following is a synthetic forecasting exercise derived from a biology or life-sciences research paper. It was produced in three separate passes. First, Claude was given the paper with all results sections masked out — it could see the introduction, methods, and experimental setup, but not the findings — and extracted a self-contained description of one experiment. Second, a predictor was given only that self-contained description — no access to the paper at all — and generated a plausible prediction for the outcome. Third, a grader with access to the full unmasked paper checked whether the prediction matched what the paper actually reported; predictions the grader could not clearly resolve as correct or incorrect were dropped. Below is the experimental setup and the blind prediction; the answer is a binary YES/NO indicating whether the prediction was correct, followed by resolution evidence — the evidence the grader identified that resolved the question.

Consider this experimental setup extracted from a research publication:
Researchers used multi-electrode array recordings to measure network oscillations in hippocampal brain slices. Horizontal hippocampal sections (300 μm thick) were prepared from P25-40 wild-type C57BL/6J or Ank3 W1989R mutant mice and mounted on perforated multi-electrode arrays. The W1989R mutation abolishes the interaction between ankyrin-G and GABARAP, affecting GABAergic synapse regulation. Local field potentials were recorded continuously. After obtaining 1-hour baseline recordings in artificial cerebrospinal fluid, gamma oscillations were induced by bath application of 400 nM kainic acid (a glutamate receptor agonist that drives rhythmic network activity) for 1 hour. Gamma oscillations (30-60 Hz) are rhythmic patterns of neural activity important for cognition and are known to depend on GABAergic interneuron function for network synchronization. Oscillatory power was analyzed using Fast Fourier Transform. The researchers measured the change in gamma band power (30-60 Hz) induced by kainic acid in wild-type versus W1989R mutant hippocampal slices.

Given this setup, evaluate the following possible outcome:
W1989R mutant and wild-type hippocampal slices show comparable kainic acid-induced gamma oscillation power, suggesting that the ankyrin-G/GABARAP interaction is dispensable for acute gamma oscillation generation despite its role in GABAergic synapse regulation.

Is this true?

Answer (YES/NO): NO